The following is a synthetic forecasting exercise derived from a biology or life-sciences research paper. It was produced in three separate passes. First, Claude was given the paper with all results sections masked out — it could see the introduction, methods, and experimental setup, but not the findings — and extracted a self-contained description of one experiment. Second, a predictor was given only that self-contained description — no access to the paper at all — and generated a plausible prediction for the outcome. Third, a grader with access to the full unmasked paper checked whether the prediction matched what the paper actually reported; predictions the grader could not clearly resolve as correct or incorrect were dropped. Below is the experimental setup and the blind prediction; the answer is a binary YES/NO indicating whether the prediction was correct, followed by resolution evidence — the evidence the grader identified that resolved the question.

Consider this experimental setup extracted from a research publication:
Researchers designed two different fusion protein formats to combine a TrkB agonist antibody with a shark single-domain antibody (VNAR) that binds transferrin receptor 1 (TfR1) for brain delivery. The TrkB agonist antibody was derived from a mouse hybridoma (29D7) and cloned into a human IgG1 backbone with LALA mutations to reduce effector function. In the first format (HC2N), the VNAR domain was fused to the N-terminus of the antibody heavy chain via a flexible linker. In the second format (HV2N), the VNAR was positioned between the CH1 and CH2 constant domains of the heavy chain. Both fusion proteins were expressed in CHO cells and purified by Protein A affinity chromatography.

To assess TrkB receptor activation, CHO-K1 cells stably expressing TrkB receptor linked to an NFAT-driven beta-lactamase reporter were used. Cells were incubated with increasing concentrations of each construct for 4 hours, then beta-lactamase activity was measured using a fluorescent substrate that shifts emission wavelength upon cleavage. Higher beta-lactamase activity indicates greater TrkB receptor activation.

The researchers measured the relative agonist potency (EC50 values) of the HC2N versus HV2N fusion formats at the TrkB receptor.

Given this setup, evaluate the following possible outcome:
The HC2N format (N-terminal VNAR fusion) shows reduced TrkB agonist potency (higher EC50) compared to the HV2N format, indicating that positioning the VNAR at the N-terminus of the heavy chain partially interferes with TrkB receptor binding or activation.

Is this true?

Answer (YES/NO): YES